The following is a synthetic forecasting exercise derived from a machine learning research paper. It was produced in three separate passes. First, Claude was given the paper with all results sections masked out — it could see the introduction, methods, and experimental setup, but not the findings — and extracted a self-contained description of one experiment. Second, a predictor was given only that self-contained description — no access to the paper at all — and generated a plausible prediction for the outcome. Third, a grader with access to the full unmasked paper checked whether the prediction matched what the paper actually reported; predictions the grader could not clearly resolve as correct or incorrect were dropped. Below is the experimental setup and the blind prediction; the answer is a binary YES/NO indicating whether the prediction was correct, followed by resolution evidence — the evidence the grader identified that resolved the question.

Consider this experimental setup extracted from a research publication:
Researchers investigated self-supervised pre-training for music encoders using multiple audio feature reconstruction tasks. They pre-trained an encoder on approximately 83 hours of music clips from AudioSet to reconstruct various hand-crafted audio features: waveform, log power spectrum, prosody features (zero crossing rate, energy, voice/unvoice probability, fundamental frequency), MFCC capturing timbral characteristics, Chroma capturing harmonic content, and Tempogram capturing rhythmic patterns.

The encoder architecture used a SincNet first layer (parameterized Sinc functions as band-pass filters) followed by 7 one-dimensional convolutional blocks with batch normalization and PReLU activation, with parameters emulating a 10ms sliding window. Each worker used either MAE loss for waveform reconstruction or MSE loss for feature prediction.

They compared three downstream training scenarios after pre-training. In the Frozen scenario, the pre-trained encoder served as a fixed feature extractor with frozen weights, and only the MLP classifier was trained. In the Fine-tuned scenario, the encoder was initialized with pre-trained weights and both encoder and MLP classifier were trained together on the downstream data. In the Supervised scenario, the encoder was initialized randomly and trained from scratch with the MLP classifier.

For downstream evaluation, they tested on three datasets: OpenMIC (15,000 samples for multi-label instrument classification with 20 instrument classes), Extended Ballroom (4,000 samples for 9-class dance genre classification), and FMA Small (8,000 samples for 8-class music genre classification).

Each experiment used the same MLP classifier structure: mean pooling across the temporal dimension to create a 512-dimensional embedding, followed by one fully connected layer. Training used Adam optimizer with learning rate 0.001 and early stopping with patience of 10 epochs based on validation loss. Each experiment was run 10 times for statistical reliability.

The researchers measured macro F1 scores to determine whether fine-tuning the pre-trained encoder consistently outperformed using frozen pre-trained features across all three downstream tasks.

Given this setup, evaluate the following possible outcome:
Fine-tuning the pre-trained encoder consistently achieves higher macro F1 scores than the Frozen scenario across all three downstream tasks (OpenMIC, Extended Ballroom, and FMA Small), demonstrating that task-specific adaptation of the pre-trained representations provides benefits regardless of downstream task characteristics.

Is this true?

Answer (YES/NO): NO